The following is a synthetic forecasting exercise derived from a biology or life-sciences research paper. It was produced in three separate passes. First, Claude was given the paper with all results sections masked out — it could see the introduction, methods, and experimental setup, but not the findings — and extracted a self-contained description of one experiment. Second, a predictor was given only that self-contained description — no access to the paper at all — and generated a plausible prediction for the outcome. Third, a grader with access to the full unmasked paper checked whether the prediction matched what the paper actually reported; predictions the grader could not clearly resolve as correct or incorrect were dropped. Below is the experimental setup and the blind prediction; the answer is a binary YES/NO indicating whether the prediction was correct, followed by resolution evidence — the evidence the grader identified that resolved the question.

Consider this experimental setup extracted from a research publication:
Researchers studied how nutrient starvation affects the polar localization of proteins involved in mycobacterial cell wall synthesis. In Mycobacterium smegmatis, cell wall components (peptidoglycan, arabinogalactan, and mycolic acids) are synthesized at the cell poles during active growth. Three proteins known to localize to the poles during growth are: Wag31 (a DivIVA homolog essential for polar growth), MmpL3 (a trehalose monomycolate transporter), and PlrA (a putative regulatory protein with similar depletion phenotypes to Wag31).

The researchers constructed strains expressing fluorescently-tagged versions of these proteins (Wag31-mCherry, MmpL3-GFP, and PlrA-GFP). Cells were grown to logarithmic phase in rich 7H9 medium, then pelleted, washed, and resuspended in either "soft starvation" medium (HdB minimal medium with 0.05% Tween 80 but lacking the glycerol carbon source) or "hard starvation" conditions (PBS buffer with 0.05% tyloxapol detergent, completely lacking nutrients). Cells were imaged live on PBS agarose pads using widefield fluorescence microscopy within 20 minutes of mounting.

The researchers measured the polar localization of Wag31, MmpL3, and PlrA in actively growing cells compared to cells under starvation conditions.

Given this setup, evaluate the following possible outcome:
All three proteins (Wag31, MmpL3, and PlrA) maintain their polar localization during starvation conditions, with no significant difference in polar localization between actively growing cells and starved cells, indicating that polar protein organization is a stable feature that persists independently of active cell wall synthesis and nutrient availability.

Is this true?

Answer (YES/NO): NO